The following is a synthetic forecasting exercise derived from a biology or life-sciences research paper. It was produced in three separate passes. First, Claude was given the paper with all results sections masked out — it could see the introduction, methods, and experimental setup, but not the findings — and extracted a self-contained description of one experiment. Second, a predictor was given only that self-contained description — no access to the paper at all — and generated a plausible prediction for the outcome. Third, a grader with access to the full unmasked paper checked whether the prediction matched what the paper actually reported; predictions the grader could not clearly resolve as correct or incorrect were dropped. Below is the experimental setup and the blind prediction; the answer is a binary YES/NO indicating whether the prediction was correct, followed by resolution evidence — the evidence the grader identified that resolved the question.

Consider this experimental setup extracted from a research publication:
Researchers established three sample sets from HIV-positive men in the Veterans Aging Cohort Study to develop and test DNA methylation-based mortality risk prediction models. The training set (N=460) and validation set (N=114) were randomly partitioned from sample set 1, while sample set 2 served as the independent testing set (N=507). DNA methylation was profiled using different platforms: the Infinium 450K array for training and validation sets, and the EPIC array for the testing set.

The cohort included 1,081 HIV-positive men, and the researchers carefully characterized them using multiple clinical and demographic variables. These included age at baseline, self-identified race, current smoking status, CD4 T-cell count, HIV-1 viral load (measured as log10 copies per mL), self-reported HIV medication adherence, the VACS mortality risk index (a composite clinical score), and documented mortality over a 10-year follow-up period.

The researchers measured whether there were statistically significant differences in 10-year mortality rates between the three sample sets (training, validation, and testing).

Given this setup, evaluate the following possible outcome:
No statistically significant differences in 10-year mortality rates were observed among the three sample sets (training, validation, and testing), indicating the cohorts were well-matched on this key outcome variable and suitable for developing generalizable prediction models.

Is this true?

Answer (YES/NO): YES